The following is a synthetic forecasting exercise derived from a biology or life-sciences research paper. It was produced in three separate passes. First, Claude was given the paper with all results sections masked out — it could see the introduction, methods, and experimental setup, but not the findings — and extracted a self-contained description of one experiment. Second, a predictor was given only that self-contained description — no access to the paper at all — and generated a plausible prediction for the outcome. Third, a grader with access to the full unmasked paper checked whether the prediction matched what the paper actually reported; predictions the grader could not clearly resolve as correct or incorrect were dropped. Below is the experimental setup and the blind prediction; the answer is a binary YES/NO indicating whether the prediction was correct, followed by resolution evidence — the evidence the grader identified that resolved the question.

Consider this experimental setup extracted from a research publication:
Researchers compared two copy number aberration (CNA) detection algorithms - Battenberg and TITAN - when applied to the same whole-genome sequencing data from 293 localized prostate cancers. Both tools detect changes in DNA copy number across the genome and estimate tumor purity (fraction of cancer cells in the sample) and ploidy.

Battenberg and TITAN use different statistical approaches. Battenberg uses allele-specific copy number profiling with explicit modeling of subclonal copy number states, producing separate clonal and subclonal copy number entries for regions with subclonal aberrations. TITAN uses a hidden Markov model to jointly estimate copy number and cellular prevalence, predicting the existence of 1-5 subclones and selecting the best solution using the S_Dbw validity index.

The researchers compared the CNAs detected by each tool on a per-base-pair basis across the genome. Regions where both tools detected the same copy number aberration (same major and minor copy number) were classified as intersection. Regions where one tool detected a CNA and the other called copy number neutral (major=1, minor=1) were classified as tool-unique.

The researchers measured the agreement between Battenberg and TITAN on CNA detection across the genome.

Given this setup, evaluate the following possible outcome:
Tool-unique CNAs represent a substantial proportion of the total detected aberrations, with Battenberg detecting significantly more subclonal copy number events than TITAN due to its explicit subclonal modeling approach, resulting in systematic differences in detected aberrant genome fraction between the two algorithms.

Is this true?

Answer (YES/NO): NO